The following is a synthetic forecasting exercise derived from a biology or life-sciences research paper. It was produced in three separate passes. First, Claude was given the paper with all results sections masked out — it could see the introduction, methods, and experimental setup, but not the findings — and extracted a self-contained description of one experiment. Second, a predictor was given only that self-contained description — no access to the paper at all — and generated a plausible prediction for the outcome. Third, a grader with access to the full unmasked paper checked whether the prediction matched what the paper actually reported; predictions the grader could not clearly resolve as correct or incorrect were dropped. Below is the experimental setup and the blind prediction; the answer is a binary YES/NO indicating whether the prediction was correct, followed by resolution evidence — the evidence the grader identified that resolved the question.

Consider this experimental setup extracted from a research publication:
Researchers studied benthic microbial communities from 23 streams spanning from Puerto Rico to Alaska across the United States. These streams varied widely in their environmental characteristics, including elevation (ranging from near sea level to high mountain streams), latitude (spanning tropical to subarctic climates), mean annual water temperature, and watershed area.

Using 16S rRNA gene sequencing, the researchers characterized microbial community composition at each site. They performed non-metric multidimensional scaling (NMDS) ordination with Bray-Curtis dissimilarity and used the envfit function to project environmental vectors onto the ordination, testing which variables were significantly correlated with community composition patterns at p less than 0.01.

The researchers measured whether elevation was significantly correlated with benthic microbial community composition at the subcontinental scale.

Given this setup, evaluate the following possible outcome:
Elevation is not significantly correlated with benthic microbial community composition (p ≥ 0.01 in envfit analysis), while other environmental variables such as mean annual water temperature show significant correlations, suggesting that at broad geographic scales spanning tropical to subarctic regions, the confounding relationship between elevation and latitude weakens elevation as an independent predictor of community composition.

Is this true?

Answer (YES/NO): YES